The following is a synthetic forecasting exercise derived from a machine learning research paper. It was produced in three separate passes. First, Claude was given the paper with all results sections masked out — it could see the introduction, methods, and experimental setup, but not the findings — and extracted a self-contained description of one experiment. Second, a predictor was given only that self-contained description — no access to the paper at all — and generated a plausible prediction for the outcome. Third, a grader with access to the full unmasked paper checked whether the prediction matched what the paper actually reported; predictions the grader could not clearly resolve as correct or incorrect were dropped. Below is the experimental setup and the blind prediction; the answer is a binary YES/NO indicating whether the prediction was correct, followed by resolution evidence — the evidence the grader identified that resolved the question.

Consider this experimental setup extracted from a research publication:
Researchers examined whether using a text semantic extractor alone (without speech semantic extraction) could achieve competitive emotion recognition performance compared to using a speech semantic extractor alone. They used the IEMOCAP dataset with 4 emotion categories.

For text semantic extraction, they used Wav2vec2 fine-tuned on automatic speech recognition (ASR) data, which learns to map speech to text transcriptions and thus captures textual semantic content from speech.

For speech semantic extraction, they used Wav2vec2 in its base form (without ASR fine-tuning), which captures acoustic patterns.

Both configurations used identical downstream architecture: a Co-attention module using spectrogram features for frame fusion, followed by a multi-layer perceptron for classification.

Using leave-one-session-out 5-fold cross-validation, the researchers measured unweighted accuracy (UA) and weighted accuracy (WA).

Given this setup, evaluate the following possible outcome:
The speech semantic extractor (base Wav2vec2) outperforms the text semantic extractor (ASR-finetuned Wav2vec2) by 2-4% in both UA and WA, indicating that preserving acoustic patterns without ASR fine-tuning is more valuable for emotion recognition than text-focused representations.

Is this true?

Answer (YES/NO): NO